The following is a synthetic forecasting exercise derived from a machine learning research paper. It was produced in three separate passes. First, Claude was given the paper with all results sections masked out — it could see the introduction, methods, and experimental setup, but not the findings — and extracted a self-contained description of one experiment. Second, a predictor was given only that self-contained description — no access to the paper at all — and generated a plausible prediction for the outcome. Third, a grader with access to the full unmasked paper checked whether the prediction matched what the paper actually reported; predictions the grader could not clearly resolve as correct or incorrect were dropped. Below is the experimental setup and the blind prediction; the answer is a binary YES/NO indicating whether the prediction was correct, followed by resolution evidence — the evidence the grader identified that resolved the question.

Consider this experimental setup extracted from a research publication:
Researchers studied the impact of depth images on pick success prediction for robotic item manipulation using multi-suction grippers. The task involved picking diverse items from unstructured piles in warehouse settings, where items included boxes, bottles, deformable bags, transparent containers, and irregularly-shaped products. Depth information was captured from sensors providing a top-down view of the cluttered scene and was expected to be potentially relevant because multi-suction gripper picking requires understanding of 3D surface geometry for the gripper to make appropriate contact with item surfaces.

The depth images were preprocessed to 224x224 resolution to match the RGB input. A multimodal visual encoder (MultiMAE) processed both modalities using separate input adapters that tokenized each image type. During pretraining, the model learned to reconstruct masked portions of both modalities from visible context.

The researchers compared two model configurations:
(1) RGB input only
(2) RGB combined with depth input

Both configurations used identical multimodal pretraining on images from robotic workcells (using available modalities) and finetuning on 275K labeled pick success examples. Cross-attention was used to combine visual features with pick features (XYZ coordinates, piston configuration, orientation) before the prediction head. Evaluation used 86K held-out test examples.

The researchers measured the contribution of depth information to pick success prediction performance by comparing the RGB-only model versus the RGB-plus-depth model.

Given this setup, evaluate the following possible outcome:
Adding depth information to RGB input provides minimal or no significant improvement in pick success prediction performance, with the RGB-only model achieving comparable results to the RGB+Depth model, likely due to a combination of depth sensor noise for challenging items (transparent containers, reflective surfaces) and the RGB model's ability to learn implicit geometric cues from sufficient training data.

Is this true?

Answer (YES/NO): NO